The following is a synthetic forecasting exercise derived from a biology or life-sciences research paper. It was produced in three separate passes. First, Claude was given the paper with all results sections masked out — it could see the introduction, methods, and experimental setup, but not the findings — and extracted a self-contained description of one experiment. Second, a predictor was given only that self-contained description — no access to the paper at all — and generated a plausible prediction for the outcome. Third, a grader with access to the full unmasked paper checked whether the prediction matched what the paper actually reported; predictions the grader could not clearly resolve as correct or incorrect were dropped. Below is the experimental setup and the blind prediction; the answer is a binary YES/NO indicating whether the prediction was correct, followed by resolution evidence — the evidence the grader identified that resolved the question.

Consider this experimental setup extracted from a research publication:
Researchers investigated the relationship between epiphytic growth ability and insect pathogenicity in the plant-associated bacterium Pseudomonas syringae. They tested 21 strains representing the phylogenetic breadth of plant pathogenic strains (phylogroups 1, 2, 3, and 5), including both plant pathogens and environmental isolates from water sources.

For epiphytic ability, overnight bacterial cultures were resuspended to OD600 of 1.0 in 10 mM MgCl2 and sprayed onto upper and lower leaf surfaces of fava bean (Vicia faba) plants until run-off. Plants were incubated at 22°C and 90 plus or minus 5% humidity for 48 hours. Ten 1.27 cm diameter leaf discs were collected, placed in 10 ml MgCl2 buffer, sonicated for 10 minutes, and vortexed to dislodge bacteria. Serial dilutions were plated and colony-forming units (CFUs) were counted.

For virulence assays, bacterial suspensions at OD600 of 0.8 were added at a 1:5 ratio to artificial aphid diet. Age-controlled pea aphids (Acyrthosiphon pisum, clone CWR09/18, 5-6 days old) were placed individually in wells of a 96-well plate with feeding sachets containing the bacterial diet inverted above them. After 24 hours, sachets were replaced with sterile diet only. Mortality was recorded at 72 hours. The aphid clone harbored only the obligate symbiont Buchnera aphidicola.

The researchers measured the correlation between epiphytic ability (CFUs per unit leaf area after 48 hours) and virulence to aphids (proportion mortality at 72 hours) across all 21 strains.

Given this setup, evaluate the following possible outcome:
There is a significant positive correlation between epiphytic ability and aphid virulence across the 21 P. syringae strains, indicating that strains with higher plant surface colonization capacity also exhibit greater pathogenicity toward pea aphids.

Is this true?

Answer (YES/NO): YES